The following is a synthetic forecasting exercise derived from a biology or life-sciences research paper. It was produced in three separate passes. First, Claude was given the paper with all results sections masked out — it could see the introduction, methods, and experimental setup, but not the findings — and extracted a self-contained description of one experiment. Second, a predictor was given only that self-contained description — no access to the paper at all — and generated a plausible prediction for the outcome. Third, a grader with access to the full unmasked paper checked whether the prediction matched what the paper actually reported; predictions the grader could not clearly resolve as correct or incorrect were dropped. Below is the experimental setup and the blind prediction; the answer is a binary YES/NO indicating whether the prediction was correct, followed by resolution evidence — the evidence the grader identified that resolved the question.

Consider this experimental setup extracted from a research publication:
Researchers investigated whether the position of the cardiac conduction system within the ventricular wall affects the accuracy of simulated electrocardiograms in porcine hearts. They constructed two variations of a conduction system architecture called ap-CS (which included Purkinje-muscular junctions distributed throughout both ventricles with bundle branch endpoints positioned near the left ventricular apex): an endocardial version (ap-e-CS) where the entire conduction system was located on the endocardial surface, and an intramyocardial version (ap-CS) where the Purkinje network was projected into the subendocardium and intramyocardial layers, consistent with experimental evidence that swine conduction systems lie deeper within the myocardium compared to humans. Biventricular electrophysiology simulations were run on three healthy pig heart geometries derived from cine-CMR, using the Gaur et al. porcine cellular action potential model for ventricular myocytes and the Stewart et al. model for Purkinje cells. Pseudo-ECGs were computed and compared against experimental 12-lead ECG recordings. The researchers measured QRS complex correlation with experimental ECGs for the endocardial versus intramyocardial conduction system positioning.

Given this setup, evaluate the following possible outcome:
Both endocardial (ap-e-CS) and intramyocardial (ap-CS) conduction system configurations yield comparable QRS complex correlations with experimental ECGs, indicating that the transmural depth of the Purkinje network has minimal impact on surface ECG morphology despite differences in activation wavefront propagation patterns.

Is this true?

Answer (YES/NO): NO